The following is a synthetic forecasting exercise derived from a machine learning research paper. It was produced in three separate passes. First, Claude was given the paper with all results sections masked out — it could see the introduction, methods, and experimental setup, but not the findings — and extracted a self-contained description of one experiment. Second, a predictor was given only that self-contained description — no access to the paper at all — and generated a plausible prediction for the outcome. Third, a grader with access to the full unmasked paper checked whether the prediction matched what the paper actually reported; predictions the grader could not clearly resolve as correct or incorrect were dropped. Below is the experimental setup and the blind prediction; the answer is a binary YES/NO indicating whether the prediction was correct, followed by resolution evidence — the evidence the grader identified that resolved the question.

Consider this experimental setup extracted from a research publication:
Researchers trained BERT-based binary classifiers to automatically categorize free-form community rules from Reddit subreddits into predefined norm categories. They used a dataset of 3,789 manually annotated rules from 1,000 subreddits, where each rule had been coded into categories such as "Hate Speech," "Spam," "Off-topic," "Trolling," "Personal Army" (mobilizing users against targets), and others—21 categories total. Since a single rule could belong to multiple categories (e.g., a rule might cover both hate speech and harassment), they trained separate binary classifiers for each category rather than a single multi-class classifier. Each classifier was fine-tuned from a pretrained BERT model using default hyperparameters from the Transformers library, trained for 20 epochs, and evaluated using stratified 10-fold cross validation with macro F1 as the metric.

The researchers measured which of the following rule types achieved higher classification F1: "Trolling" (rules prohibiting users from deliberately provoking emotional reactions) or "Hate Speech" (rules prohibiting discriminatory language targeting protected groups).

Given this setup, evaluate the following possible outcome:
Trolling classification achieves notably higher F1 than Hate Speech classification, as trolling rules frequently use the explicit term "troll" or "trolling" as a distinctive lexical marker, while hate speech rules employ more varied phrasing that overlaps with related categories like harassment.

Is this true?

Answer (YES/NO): YES